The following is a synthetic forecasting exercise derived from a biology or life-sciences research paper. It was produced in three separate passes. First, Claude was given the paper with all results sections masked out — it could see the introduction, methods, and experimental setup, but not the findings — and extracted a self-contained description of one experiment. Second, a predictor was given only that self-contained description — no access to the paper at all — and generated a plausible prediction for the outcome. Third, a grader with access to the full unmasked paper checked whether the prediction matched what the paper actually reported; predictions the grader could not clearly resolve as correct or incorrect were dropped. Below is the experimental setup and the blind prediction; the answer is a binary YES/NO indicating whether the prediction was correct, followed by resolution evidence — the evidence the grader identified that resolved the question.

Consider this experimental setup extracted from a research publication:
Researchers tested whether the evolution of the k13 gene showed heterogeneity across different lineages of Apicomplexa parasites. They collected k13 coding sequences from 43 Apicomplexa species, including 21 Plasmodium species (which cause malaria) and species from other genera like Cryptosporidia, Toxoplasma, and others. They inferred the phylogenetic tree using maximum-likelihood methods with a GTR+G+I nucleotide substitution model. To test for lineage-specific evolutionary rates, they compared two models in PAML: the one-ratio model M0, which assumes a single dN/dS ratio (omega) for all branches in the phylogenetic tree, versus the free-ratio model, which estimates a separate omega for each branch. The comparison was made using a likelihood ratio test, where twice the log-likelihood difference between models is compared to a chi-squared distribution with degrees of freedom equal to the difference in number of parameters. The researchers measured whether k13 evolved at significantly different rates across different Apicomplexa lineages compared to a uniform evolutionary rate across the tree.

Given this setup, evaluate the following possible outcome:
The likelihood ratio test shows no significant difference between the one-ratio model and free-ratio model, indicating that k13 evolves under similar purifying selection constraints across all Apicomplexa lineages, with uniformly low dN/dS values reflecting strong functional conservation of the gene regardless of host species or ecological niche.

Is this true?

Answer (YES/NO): NO